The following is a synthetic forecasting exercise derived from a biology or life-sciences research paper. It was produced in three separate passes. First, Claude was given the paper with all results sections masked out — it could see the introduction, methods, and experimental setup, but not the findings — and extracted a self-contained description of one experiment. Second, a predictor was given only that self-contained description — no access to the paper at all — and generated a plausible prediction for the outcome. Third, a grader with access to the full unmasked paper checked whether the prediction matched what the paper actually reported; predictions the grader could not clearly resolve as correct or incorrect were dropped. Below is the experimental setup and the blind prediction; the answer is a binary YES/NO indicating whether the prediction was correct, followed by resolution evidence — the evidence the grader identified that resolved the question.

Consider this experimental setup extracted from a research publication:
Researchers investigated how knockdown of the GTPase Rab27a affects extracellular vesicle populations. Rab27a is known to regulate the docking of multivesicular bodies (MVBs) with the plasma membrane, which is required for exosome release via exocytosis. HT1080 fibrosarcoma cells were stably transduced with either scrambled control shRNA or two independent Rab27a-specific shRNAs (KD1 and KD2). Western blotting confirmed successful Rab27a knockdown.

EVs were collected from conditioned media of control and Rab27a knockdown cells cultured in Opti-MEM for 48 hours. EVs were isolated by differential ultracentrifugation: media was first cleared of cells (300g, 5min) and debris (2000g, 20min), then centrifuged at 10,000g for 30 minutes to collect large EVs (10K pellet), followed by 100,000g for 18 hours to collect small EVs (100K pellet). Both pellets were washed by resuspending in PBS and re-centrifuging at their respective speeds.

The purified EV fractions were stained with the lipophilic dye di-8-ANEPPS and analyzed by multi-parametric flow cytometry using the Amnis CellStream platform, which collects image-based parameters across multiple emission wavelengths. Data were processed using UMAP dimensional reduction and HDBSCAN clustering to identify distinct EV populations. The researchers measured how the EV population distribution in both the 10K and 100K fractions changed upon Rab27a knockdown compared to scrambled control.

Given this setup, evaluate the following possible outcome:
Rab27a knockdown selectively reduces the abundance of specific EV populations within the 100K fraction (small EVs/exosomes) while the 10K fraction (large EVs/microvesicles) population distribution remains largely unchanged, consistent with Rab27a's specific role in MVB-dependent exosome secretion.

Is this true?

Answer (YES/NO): YES